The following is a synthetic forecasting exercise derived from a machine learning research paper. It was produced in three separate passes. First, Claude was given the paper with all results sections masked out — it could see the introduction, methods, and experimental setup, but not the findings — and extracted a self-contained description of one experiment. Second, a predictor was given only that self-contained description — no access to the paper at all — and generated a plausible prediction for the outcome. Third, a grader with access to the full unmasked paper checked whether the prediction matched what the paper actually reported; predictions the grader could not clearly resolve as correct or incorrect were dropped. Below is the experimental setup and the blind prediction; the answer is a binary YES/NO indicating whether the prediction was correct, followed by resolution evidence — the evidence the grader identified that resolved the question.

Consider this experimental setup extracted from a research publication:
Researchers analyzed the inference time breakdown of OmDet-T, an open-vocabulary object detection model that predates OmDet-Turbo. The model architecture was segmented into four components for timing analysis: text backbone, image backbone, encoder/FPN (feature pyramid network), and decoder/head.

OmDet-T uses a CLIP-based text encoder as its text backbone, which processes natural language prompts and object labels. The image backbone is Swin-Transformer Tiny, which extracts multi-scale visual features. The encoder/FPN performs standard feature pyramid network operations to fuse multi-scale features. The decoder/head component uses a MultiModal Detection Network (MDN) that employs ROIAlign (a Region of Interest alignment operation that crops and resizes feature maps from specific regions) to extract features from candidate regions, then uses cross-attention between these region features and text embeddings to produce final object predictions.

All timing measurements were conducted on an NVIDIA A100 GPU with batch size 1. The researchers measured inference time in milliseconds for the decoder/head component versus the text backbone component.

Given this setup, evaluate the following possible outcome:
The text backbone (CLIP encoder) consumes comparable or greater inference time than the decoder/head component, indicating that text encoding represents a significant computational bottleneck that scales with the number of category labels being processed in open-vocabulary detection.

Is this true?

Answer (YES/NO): NO